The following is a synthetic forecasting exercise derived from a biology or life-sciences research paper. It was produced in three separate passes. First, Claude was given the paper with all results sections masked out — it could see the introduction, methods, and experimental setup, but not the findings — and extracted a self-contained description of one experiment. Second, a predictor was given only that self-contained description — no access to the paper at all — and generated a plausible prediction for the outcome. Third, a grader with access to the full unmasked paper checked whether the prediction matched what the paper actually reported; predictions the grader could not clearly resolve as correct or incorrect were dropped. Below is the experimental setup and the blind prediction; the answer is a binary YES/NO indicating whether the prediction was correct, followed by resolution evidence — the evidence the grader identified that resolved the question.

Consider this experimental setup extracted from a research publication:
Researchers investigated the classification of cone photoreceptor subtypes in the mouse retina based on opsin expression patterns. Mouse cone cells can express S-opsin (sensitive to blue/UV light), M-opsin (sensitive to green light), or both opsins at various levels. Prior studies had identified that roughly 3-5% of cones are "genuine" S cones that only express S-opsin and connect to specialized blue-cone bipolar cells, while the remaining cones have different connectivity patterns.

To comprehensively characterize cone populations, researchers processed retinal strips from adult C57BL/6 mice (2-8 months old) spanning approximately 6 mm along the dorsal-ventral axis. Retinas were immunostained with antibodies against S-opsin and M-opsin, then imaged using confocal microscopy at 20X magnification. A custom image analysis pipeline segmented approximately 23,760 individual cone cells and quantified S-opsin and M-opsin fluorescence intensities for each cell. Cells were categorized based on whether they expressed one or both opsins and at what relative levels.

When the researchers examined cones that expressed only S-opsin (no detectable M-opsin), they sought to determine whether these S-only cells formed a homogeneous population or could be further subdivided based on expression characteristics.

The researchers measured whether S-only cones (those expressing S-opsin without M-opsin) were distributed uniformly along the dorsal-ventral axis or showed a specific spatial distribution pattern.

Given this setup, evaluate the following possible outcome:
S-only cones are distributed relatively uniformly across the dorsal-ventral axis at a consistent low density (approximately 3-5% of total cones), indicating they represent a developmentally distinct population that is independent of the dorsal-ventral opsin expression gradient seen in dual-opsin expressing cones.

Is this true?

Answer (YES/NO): NO